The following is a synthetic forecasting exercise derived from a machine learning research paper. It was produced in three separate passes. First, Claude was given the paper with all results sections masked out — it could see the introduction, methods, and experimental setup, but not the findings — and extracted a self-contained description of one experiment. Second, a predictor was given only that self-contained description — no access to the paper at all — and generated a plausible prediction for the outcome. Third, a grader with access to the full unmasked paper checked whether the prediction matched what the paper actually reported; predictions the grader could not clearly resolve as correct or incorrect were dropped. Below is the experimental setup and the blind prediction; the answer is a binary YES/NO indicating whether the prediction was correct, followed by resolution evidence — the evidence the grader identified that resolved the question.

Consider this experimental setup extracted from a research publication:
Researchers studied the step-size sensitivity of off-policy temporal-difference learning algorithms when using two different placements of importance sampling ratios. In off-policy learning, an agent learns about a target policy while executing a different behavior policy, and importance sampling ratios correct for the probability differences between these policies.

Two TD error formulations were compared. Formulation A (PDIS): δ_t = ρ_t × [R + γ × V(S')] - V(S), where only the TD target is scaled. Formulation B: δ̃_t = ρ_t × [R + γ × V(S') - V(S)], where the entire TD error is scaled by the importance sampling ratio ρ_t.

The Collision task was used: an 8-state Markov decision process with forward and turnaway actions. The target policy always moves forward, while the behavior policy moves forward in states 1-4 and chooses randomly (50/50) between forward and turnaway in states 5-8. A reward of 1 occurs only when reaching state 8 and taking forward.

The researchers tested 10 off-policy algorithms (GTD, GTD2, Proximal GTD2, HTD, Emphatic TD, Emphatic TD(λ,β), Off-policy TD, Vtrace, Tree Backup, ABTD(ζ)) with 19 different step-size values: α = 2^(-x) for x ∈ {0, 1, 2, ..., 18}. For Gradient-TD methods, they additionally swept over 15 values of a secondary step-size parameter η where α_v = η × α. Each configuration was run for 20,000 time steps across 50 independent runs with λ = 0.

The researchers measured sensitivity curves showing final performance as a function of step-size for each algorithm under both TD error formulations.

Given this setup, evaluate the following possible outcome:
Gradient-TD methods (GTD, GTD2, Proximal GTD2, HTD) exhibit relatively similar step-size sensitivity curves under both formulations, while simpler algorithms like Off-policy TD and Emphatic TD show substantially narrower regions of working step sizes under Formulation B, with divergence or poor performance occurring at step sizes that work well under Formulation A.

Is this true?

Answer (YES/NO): NO